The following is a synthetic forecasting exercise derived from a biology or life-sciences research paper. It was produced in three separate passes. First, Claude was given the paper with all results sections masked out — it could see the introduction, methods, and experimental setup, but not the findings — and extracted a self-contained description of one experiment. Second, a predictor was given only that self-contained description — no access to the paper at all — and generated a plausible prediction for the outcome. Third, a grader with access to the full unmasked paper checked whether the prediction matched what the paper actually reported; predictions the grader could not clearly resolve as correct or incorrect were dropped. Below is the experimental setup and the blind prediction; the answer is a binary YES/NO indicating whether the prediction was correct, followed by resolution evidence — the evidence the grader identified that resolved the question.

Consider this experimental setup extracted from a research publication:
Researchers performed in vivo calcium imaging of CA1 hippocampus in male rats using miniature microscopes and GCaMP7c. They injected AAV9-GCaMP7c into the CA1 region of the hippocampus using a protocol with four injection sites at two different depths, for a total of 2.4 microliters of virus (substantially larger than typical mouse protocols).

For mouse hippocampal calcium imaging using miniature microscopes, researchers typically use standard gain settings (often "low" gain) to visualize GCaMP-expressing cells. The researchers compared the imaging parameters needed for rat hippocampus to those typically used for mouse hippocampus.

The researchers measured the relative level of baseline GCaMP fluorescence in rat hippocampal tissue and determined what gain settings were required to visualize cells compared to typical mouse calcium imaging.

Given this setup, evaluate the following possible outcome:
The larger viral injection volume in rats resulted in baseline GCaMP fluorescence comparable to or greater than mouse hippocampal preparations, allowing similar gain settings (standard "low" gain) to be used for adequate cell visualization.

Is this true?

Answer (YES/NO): NO